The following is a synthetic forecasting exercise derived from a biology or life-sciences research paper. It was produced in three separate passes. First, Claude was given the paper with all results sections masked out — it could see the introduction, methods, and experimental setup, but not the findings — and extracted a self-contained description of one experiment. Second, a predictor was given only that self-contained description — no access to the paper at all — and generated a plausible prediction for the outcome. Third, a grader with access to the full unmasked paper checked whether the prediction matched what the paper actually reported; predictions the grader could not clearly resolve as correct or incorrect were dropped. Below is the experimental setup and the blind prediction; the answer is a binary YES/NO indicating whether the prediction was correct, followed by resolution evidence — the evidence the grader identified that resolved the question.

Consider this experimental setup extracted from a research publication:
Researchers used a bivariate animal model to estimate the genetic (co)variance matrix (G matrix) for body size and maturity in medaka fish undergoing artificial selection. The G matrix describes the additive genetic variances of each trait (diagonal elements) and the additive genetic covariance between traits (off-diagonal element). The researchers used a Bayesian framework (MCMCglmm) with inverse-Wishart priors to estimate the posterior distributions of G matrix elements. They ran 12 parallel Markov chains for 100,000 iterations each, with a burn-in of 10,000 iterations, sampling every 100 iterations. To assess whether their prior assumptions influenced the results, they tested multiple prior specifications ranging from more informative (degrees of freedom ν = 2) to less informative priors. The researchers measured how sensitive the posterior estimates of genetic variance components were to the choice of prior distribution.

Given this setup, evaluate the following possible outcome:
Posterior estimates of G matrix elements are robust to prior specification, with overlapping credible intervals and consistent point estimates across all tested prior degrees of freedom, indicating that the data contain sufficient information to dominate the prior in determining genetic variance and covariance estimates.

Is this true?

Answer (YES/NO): NO